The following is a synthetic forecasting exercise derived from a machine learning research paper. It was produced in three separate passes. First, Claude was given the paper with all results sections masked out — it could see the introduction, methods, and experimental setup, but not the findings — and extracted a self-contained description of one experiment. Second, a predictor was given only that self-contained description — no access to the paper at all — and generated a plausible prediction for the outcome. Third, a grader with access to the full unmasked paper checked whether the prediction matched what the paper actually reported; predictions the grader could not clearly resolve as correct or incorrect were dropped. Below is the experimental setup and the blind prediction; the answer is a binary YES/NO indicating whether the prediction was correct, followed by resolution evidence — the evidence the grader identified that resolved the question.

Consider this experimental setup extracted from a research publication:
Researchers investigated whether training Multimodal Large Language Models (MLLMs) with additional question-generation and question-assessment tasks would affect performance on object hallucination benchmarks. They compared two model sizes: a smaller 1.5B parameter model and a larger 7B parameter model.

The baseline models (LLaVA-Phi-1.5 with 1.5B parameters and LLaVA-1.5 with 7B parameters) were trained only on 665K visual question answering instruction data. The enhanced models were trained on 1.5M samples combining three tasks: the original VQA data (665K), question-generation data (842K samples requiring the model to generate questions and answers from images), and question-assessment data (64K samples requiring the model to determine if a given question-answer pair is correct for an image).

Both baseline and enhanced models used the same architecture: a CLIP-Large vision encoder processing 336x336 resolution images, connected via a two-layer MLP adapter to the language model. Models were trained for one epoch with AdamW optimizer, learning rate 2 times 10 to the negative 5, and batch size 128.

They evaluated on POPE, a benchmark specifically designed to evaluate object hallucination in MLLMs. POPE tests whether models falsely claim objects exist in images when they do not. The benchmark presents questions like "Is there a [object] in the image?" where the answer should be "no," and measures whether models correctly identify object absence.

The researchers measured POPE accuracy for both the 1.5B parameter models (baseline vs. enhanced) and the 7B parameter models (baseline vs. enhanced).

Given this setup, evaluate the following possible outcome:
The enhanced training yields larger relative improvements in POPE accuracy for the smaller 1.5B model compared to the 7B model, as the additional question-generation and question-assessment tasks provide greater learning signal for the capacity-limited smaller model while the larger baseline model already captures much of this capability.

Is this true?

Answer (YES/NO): NO